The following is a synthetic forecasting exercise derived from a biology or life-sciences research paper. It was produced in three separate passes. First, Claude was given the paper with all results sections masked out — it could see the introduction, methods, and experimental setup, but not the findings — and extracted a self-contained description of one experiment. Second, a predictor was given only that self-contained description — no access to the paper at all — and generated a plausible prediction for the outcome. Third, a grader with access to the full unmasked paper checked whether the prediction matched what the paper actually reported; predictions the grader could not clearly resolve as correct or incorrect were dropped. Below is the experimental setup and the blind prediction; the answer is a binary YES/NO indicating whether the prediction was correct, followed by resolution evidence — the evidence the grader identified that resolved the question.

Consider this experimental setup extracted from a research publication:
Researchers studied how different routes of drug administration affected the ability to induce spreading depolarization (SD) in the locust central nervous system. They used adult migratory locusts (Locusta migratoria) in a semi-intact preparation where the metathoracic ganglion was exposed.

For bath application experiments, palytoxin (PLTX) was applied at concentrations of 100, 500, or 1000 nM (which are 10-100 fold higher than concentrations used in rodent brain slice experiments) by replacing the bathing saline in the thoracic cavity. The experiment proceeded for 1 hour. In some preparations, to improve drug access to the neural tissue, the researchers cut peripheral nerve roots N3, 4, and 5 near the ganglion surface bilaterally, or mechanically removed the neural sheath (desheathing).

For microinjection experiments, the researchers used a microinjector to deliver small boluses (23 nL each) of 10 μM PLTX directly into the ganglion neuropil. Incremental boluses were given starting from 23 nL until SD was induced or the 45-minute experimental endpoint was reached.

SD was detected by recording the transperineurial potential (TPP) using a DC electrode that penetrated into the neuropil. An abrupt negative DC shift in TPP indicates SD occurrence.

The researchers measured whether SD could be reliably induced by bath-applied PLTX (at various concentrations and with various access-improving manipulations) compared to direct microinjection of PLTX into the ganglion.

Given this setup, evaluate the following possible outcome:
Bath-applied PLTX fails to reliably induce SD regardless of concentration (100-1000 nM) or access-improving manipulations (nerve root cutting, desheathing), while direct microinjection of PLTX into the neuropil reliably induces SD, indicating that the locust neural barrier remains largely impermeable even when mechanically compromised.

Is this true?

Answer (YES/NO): NO